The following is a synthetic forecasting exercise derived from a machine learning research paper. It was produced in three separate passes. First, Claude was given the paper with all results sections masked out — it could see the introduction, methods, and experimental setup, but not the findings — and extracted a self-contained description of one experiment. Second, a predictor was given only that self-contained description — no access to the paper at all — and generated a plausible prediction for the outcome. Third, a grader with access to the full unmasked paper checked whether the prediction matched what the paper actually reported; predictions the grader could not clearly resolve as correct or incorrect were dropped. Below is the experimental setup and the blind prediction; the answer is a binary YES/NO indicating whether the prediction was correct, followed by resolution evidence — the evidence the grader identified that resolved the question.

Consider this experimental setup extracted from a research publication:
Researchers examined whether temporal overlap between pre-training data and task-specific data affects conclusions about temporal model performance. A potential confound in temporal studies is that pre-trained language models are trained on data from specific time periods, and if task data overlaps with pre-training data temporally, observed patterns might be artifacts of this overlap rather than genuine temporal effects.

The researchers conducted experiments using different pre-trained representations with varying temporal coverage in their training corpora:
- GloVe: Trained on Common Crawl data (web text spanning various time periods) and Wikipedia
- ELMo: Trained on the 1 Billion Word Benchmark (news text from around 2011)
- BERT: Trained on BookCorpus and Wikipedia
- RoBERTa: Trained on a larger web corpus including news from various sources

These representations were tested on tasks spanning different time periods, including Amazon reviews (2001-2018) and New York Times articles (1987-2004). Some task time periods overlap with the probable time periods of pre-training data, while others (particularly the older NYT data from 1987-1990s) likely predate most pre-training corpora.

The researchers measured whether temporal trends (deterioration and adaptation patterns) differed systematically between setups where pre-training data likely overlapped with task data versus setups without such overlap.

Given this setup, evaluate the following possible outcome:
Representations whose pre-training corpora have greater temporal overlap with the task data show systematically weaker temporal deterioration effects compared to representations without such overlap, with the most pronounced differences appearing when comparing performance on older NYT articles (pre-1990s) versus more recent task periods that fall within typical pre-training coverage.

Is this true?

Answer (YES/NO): NO